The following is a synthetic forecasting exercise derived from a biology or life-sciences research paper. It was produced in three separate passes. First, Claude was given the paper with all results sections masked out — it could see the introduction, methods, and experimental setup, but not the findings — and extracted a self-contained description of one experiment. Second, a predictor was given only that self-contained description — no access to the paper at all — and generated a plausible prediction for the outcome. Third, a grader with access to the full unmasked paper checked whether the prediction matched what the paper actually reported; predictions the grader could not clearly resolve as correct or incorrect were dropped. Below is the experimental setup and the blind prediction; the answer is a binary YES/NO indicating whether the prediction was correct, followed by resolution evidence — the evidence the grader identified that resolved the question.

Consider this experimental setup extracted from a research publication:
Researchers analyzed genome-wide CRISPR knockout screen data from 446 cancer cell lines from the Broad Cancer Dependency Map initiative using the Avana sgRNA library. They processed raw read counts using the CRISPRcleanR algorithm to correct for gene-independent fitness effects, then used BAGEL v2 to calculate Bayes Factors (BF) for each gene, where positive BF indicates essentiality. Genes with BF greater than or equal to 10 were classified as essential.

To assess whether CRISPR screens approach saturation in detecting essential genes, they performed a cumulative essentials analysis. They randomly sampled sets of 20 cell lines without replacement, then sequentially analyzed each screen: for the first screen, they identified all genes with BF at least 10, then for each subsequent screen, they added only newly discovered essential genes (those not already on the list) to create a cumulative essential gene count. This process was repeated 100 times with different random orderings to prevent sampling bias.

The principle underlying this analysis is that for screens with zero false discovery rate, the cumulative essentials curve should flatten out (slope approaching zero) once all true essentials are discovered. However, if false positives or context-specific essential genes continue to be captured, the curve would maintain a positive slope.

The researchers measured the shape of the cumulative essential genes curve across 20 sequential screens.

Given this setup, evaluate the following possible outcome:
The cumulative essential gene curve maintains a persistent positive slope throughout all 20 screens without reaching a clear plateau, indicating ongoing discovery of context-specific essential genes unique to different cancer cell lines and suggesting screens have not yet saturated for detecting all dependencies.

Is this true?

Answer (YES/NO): YES